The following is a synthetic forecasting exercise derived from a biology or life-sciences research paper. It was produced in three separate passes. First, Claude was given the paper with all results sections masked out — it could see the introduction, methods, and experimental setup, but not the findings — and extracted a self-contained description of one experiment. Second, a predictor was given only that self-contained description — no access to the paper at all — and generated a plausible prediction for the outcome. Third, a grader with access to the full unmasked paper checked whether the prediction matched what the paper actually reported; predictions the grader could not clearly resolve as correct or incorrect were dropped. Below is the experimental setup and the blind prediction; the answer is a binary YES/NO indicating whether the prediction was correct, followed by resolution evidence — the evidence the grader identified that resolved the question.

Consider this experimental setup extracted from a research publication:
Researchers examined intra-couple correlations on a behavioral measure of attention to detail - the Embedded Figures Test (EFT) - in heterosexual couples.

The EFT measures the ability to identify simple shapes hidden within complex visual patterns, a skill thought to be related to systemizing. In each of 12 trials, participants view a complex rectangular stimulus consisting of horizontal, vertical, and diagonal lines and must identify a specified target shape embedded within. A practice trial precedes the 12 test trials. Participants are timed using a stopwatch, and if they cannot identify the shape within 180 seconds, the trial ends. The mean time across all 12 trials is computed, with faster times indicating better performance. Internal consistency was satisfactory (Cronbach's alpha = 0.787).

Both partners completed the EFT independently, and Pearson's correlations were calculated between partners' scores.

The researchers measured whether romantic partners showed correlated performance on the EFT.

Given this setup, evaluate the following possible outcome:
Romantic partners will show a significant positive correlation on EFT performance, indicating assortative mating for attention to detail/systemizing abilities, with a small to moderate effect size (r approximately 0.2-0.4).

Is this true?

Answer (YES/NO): NO